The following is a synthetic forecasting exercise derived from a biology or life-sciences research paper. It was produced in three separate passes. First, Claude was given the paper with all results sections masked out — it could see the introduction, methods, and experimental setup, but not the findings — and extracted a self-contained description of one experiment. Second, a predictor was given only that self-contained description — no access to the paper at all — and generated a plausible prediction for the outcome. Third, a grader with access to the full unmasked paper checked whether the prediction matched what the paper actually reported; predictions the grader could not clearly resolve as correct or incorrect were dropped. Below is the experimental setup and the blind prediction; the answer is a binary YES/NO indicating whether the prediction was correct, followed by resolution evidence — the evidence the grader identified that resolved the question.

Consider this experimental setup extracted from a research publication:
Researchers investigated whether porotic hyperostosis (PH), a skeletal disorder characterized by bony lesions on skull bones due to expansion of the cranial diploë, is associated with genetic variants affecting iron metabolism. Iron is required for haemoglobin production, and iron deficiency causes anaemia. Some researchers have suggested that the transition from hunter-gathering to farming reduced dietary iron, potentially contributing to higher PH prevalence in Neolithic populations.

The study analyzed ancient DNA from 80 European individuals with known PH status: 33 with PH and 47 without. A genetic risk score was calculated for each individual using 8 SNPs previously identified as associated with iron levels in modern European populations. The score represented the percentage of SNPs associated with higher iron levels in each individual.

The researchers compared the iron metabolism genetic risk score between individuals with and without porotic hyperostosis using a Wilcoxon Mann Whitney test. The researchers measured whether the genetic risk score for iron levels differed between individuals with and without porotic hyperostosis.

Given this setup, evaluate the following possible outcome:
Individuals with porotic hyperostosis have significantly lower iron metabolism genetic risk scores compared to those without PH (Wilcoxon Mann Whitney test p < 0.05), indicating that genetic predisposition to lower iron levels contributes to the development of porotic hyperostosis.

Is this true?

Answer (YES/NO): NO